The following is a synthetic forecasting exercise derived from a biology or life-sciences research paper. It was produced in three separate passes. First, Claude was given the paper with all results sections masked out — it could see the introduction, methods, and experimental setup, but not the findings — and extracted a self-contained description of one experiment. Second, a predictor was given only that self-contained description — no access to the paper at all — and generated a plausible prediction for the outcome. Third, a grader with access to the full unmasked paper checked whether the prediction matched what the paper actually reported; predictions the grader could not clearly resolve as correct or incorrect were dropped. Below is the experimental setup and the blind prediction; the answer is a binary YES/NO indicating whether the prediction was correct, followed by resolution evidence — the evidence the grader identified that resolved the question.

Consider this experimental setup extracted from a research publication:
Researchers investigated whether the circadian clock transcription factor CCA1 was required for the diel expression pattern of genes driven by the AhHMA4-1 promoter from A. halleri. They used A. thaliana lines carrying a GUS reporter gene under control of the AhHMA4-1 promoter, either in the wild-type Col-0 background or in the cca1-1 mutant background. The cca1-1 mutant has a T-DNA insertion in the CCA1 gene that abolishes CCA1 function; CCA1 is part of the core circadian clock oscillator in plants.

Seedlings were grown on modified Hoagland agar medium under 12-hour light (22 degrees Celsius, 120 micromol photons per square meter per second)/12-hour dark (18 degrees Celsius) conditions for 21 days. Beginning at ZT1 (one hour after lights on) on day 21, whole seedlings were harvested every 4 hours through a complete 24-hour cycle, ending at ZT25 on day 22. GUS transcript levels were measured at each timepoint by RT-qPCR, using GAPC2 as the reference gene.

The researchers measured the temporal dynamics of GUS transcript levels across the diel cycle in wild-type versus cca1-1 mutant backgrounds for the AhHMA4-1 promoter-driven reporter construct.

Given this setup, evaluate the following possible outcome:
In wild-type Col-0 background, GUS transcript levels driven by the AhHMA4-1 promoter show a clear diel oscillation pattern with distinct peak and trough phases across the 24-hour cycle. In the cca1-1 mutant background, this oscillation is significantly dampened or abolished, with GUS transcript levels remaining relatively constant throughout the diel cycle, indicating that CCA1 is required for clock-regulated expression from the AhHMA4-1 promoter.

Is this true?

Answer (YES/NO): YES